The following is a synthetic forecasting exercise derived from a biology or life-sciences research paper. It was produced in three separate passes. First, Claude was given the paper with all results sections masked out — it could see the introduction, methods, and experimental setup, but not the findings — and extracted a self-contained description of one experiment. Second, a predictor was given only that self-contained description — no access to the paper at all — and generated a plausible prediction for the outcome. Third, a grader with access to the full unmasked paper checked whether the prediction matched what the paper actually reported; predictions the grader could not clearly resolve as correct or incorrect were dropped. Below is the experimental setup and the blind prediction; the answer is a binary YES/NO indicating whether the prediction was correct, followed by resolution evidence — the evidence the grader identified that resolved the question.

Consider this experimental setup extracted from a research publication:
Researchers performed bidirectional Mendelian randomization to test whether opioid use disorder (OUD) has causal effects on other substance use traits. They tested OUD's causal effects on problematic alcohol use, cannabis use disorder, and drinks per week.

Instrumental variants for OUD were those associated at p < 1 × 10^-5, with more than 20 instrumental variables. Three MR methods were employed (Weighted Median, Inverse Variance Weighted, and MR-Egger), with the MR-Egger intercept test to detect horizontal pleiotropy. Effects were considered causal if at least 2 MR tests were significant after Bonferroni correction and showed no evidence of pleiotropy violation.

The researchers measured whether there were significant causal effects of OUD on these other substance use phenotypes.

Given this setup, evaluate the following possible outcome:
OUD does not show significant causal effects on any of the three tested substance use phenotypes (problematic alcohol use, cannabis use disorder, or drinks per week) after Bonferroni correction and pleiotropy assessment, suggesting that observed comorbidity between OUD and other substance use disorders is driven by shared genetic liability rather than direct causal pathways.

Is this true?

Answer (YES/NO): NO